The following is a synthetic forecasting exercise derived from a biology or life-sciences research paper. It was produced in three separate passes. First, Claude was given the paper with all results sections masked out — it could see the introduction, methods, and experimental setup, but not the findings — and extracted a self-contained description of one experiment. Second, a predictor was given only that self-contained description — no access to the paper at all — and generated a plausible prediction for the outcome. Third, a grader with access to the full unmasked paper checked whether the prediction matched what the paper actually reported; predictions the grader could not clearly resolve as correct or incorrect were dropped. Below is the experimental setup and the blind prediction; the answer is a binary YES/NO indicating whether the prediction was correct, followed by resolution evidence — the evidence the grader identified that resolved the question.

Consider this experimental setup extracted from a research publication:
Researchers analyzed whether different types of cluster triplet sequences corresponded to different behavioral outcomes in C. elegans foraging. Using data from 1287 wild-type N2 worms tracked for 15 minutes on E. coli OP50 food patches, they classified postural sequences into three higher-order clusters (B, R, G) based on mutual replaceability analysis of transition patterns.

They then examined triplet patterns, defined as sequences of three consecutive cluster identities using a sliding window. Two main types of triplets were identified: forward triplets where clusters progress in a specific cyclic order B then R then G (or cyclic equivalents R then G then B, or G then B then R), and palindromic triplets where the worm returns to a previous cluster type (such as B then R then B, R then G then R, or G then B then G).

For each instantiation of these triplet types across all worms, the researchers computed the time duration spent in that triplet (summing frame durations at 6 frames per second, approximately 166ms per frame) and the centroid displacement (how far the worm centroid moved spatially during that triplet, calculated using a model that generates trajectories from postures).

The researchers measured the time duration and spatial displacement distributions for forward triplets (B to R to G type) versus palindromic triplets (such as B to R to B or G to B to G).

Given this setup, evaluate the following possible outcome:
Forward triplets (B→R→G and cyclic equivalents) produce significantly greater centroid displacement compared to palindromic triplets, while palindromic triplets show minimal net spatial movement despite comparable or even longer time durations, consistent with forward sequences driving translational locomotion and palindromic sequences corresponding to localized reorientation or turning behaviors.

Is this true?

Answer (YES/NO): YES